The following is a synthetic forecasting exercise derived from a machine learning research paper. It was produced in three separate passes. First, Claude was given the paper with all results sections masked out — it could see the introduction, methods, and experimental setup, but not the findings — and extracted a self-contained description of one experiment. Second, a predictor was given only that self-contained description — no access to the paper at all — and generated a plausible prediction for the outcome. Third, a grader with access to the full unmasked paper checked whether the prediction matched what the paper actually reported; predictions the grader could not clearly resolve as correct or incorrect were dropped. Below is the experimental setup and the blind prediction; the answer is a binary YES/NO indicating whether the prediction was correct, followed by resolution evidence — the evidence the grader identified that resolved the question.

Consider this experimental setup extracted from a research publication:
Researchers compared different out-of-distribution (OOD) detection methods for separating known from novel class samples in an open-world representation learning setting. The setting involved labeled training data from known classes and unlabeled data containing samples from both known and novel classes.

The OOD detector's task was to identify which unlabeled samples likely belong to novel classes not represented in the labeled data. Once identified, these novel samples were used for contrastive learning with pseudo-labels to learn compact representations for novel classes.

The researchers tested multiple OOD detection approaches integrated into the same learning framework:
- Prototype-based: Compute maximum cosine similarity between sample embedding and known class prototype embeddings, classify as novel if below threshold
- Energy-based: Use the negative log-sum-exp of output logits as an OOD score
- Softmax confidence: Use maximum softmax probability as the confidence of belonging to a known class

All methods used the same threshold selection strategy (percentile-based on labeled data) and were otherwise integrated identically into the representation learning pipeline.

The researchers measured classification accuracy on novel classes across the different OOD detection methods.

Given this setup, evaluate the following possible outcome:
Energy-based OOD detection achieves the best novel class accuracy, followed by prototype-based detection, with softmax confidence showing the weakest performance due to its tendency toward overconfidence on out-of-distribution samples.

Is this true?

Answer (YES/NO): NO